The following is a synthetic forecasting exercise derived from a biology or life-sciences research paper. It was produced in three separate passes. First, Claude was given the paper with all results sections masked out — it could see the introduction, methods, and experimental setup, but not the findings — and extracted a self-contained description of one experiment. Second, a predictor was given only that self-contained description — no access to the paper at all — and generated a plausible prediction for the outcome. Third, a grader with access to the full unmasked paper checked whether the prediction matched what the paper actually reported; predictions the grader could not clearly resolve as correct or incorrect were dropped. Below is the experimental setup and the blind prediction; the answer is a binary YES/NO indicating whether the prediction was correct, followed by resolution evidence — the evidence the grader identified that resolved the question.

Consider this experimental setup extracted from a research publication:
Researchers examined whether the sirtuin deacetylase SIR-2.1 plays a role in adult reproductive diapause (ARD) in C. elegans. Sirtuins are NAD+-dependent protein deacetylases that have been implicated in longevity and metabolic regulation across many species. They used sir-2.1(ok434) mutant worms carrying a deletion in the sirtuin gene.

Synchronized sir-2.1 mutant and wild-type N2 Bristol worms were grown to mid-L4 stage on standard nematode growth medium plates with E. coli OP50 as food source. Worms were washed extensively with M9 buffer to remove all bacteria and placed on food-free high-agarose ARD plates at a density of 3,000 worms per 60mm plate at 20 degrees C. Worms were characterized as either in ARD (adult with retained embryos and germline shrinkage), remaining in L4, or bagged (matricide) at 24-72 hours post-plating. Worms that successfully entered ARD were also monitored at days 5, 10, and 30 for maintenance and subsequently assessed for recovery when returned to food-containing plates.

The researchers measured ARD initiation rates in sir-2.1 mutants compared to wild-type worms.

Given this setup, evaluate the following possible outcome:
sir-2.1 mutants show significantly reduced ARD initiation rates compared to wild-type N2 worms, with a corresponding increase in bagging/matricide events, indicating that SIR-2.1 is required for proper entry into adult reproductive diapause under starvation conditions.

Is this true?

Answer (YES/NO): NO